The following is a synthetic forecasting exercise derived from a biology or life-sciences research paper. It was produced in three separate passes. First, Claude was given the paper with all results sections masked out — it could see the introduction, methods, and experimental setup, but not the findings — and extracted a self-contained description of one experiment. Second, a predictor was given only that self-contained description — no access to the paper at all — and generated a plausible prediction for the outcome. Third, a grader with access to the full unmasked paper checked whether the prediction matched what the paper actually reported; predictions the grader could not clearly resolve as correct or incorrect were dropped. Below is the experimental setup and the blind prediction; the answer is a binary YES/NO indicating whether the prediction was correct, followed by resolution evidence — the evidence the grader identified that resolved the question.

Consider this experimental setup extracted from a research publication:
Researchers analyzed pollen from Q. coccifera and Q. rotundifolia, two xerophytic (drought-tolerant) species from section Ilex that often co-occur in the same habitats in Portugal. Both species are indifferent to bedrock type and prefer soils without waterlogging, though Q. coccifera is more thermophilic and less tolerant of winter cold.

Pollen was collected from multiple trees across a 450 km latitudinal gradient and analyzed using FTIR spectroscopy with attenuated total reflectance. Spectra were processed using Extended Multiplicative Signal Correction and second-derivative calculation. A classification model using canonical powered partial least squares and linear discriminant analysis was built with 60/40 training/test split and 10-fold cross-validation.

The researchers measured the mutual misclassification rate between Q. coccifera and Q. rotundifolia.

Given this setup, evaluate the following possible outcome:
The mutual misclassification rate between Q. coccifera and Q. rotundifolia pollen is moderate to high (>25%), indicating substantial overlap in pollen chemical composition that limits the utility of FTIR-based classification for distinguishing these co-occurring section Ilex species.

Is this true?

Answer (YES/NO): NO